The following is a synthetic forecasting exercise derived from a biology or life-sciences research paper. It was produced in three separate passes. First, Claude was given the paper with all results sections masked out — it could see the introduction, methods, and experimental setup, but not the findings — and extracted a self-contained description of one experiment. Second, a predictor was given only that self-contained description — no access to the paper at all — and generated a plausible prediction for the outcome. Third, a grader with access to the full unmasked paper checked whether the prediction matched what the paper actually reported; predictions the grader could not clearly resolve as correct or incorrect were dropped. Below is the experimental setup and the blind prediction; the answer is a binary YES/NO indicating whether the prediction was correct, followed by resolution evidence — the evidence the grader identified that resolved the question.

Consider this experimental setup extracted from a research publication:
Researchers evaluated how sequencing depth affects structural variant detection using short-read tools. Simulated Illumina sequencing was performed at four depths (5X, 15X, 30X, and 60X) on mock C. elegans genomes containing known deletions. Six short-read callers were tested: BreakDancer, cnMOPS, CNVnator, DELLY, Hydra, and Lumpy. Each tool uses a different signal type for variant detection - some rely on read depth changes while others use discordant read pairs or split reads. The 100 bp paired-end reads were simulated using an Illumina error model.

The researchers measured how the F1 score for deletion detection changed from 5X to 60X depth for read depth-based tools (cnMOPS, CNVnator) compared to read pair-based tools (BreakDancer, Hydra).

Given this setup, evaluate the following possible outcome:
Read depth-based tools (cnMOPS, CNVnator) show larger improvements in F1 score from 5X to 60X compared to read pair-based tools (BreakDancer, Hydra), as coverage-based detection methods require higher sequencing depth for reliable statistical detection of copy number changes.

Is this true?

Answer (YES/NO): YES